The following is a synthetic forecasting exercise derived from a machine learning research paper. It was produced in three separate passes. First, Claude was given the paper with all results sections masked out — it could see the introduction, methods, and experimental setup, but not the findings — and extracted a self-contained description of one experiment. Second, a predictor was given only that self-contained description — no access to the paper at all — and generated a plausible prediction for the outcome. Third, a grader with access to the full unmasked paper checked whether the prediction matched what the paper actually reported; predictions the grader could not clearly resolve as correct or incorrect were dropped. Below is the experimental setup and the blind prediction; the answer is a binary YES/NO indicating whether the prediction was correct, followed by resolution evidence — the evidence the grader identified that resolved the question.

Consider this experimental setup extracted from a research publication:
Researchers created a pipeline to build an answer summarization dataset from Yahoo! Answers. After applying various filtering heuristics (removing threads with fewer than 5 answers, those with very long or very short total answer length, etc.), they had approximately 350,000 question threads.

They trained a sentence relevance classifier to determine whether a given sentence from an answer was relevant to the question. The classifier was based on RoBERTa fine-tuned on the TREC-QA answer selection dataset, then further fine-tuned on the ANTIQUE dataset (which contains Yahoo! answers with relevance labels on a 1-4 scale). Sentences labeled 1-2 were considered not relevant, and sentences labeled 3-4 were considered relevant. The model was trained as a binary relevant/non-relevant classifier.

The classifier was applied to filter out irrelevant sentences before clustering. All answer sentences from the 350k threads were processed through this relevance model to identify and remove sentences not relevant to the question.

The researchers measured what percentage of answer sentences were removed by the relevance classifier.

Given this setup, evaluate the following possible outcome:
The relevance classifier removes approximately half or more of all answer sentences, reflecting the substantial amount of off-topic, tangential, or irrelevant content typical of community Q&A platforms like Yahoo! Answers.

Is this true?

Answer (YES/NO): NO